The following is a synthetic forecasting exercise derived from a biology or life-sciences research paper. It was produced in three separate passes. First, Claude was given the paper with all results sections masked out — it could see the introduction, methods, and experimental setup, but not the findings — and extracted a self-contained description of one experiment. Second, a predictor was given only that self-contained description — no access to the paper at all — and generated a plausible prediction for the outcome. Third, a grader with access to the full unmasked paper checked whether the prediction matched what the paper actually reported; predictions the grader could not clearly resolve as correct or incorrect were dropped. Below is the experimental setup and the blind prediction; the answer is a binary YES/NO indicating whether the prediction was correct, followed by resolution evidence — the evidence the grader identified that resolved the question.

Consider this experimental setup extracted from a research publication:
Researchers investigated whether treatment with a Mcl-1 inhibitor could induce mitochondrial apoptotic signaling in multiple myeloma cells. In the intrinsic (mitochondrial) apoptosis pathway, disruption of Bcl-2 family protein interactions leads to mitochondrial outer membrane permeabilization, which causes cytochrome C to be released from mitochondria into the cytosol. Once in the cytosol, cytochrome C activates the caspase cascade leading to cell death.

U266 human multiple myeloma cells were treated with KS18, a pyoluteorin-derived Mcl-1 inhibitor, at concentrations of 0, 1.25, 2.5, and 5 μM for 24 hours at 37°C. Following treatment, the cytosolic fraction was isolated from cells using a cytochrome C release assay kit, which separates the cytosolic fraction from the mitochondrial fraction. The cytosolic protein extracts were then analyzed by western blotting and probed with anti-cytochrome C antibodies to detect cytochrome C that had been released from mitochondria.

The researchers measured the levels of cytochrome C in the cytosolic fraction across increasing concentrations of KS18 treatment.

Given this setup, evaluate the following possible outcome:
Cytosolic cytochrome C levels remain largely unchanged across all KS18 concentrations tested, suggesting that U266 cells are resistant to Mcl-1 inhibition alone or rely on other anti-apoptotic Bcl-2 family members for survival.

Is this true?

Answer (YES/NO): NO